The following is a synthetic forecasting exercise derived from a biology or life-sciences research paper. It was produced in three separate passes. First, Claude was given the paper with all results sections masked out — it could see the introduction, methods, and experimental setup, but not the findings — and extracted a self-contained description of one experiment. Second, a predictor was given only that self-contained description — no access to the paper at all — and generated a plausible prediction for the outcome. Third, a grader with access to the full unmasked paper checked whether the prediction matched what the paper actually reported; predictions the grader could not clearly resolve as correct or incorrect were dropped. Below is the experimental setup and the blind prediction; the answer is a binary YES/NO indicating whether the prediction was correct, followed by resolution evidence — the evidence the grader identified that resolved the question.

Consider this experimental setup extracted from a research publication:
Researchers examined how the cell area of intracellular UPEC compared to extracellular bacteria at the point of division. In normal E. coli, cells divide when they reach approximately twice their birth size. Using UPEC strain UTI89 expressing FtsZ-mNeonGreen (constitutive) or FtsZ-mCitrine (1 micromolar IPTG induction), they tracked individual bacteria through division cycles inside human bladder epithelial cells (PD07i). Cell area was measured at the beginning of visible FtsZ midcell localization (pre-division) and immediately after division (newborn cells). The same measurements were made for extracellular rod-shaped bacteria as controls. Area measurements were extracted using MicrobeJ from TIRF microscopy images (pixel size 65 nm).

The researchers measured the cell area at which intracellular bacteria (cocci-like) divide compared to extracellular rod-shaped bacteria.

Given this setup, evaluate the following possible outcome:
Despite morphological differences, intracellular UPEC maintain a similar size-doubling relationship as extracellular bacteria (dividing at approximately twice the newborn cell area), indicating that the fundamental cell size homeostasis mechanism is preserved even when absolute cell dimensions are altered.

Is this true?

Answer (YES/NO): NO